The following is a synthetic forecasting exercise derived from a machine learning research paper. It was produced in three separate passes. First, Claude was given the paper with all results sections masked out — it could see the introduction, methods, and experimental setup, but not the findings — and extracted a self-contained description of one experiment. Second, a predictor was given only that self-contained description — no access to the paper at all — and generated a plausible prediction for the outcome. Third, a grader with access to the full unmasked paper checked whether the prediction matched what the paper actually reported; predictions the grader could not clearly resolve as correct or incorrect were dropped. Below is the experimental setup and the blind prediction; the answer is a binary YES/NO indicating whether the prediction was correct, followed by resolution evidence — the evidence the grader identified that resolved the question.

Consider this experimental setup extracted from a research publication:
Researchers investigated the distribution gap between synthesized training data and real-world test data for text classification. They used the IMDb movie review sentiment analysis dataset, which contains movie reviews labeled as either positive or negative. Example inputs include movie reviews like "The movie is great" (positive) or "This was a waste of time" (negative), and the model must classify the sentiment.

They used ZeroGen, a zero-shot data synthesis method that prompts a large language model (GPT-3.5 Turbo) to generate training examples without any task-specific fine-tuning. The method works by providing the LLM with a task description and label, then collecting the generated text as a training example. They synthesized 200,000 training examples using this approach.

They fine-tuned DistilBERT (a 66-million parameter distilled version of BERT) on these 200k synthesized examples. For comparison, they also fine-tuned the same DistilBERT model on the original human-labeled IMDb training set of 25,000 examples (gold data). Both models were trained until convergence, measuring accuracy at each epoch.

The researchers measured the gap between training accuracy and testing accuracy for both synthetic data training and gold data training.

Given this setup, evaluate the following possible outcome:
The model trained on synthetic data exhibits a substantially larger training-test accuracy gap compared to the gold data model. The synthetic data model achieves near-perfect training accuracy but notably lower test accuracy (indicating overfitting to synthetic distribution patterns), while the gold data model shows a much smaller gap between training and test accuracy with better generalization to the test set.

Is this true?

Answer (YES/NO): YES